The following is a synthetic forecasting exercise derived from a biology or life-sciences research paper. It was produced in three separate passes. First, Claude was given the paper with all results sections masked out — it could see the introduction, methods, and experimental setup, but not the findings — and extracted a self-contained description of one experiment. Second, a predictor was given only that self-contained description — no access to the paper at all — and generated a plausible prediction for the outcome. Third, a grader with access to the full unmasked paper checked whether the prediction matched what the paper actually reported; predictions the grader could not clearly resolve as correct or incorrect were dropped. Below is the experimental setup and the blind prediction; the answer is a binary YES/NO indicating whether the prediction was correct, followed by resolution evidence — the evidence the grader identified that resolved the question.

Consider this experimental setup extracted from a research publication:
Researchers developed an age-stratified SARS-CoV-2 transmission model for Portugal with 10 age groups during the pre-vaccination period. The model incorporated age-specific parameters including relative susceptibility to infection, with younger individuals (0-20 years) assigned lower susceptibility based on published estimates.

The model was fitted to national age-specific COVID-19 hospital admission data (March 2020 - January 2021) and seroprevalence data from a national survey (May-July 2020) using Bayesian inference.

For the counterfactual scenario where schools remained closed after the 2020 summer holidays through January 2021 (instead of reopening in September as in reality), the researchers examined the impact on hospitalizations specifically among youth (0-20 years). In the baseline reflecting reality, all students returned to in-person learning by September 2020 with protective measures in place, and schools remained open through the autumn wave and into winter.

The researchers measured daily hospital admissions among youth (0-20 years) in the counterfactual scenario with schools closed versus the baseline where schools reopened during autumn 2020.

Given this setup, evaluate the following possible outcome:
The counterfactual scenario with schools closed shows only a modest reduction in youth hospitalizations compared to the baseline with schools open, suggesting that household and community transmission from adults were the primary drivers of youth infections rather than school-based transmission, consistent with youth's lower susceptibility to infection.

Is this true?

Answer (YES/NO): NO